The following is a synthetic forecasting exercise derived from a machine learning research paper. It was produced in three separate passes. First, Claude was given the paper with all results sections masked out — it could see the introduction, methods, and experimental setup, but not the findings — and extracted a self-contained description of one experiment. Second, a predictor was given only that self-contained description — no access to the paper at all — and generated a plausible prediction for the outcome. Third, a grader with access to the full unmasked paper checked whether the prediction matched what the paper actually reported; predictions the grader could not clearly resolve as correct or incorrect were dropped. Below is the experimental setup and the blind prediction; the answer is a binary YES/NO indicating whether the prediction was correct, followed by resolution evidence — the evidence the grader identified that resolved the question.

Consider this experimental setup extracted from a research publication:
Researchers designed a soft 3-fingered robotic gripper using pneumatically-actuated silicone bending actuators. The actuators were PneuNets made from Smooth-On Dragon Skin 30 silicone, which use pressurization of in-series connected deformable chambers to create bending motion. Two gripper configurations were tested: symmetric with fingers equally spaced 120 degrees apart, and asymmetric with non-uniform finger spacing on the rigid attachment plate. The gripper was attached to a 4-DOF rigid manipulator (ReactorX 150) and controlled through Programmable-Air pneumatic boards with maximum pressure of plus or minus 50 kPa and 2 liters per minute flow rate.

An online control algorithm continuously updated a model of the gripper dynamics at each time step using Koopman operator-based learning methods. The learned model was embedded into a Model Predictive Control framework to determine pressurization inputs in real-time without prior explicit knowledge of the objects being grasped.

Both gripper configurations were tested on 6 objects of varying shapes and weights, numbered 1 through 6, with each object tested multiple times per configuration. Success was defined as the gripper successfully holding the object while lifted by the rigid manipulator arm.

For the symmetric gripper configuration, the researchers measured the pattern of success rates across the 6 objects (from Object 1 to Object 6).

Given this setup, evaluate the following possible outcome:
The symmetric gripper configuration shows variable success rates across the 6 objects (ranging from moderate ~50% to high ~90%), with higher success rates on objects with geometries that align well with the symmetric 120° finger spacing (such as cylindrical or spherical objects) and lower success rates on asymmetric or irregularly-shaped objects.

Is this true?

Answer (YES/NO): NO